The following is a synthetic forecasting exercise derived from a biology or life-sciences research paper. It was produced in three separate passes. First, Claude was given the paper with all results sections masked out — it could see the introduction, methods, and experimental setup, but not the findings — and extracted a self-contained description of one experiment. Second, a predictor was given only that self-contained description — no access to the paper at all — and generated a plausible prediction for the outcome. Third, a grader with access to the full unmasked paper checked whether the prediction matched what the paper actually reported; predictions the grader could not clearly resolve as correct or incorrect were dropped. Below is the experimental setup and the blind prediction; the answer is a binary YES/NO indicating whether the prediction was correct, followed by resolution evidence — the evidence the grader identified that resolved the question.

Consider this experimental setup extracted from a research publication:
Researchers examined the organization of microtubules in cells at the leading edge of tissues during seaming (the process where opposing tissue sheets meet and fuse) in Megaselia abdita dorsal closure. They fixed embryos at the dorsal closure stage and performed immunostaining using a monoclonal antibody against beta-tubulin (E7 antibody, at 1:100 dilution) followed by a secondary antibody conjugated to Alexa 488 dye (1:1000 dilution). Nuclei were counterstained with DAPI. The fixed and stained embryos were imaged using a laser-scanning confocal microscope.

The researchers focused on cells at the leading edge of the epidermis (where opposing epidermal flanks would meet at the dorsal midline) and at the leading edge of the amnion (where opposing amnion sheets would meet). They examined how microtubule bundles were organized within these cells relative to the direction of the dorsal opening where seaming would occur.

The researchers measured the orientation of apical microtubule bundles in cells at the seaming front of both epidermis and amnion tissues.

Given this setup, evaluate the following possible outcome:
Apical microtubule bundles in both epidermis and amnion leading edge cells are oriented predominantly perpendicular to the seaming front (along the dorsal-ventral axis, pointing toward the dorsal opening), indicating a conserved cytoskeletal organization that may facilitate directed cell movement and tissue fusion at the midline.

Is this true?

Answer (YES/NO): YES